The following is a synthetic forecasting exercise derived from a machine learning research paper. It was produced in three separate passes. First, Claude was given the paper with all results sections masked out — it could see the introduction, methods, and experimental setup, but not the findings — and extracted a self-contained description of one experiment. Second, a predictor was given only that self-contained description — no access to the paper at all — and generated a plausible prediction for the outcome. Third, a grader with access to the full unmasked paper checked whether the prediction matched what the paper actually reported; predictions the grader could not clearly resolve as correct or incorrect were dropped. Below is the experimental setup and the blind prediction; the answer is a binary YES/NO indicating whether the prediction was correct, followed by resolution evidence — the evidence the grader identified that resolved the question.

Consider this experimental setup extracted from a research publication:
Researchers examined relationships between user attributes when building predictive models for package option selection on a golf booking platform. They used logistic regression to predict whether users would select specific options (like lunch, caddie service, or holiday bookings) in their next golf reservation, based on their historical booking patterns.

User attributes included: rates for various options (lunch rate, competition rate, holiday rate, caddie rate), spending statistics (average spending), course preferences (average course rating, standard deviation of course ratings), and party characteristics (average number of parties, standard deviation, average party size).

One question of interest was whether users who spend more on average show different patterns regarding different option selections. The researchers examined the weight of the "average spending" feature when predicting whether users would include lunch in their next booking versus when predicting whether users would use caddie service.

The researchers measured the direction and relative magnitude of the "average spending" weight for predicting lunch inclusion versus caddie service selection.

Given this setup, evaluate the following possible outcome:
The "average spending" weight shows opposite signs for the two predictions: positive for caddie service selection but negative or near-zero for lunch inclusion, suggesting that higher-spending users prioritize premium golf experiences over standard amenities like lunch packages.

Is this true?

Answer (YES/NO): YES